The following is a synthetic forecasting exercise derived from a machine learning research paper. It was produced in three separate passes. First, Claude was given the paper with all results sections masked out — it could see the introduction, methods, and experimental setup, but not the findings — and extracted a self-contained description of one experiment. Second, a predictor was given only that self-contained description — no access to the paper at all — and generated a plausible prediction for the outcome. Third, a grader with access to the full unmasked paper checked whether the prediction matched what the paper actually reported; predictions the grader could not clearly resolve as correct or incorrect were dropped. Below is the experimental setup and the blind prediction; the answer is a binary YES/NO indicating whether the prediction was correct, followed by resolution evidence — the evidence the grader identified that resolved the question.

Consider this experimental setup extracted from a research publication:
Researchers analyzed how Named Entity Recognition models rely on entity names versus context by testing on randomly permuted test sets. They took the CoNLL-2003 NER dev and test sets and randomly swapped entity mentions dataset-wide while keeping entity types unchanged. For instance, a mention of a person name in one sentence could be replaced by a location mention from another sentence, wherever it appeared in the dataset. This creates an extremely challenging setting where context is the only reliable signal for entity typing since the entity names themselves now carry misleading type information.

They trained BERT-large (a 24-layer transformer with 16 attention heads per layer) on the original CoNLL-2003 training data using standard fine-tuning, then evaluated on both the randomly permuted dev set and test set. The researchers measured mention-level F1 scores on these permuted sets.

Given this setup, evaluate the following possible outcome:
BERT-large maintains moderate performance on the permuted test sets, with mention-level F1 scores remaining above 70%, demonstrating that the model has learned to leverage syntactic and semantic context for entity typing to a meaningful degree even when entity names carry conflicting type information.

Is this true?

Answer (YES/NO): NO